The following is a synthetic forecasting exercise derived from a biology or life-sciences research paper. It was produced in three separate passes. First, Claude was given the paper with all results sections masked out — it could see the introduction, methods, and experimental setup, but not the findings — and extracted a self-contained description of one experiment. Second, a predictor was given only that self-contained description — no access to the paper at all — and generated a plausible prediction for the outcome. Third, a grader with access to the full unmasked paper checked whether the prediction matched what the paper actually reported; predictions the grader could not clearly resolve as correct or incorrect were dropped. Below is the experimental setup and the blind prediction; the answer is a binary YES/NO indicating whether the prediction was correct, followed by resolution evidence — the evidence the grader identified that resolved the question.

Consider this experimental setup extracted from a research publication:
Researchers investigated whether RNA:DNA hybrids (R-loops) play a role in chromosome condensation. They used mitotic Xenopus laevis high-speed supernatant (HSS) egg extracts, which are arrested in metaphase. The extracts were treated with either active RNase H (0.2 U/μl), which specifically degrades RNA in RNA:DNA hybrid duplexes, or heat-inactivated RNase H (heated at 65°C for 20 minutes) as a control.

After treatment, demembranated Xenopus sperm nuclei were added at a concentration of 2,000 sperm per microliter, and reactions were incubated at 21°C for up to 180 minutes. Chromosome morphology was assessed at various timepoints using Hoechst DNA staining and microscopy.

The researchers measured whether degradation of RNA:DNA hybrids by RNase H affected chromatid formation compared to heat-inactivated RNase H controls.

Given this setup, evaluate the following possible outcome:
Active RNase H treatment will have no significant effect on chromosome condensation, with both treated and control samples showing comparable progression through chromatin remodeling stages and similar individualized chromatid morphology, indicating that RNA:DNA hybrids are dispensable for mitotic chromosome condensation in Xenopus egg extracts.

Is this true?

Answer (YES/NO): YES